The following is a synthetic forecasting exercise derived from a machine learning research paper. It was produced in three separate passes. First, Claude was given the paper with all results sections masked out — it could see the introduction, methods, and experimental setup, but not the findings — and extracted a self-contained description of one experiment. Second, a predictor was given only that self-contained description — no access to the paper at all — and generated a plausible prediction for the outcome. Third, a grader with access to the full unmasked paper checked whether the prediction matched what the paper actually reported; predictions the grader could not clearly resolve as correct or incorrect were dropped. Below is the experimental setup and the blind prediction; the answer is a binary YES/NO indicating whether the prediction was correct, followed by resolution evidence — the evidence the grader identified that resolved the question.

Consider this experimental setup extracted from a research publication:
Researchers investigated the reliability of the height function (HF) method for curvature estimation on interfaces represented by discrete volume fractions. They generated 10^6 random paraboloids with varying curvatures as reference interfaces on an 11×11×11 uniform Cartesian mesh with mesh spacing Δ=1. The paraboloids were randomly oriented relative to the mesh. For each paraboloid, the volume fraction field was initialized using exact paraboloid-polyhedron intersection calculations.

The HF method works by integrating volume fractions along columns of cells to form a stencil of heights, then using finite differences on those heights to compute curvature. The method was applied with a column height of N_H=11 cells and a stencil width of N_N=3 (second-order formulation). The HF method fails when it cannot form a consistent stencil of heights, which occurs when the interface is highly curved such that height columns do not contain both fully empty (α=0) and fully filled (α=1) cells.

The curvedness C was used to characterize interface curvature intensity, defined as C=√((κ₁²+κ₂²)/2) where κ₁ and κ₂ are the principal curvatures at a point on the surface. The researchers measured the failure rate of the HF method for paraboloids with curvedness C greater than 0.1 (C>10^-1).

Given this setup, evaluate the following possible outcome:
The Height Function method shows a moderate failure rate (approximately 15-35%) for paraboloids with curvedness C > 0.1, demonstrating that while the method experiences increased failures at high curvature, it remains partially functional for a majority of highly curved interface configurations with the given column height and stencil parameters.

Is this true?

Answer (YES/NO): NO